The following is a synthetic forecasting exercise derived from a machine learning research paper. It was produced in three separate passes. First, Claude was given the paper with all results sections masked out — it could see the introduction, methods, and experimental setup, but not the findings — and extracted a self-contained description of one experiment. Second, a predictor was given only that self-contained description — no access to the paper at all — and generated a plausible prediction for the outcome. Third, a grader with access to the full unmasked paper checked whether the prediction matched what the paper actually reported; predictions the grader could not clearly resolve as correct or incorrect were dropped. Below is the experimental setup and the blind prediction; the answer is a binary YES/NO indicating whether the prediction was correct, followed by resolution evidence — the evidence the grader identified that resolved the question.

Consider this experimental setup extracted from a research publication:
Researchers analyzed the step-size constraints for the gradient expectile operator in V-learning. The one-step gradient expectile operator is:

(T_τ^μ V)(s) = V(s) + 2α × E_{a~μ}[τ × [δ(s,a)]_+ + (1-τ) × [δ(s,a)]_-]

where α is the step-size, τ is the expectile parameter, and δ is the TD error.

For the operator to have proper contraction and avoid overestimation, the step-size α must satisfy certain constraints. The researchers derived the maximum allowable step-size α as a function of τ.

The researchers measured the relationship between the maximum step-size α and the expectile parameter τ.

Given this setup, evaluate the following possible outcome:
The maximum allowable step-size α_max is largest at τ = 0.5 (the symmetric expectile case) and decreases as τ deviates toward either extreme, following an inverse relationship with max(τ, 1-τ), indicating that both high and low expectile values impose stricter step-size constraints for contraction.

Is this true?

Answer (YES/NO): YES